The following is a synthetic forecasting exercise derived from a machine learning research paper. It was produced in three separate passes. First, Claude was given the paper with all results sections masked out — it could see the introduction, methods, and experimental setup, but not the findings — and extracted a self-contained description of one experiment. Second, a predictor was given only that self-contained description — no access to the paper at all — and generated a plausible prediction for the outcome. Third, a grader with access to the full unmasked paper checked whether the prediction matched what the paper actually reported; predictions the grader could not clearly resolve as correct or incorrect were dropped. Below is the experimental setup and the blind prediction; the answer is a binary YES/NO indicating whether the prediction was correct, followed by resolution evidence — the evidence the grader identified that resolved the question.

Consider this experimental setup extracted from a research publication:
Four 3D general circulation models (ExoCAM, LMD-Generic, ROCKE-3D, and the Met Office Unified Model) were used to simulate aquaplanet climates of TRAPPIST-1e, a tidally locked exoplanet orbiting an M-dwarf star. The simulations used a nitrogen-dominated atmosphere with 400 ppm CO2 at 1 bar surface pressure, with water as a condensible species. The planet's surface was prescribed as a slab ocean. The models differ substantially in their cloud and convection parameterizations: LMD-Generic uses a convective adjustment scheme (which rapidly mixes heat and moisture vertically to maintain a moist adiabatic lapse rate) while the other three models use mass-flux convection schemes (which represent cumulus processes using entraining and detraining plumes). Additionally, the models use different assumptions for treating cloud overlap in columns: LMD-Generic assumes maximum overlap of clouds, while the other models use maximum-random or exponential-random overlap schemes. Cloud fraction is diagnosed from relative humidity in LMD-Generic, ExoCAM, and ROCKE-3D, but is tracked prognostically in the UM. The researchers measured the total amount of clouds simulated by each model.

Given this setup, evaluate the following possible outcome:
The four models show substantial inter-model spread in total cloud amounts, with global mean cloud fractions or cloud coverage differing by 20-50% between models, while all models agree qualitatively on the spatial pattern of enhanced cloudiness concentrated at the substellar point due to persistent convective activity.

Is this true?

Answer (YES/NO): NO